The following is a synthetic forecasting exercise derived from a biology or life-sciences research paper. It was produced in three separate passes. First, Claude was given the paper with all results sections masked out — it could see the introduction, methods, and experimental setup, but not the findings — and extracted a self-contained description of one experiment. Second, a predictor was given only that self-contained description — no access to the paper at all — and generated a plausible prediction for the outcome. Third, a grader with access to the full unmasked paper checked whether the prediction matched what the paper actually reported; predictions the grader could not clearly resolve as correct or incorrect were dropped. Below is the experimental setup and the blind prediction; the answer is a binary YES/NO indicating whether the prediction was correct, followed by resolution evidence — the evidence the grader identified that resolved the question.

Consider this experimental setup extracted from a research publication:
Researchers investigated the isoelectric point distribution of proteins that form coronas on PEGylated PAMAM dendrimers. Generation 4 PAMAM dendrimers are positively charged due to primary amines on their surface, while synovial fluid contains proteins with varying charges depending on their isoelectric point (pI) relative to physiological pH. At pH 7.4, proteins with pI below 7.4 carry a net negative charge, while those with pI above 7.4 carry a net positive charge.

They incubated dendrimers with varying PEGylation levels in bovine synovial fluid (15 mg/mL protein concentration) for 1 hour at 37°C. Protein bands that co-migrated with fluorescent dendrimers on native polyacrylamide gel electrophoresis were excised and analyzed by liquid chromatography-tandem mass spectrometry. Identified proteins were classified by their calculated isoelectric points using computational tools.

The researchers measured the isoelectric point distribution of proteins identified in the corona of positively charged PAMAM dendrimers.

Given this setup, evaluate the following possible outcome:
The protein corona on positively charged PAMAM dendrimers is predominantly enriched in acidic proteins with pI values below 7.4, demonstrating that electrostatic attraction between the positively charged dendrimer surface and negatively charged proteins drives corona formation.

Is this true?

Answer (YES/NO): NO